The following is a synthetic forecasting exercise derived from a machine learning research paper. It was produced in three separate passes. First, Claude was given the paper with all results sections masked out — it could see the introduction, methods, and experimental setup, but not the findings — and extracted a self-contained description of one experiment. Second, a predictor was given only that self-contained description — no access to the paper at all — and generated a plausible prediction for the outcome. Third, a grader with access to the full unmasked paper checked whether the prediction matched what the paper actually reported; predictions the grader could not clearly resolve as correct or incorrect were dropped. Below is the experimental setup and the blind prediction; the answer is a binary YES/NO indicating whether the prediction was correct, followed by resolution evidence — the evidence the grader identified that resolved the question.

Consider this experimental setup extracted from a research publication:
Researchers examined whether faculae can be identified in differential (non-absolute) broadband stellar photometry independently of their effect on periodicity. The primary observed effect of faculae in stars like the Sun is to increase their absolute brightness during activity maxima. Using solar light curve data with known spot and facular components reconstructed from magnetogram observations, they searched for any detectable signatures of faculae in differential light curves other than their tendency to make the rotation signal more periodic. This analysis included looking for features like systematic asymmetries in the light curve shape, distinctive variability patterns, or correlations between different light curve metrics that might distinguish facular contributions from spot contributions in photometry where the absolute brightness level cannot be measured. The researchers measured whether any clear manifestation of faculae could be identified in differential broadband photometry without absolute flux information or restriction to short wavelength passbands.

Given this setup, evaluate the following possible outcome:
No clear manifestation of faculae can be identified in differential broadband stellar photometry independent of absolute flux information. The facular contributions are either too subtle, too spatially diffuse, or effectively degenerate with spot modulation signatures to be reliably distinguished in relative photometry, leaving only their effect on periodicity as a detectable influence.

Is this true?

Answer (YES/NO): YES